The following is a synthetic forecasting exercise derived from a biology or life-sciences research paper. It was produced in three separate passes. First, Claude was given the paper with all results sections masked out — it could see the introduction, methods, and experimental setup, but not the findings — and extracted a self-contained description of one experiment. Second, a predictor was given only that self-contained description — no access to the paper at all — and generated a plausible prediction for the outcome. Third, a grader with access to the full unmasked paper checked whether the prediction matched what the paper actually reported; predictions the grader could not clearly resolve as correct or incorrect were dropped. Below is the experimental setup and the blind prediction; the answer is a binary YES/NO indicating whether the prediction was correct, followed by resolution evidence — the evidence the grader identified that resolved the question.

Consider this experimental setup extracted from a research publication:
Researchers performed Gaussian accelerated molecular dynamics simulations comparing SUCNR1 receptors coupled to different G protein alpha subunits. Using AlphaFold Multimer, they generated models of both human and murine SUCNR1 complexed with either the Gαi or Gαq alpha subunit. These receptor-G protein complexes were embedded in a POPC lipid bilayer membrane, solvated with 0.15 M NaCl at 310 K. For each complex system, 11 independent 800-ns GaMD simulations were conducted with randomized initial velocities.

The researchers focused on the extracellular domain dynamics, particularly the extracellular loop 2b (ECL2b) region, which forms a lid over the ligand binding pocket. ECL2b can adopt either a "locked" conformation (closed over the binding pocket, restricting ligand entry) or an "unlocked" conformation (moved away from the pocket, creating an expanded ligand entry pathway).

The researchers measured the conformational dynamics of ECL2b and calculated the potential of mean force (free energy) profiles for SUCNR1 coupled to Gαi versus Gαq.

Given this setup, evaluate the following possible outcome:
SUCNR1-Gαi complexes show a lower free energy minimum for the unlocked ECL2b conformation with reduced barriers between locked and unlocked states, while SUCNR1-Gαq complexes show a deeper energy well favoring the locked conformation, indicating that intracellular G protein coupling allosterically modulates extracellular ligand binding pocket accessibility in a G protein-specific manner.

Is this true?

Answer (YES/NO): NO